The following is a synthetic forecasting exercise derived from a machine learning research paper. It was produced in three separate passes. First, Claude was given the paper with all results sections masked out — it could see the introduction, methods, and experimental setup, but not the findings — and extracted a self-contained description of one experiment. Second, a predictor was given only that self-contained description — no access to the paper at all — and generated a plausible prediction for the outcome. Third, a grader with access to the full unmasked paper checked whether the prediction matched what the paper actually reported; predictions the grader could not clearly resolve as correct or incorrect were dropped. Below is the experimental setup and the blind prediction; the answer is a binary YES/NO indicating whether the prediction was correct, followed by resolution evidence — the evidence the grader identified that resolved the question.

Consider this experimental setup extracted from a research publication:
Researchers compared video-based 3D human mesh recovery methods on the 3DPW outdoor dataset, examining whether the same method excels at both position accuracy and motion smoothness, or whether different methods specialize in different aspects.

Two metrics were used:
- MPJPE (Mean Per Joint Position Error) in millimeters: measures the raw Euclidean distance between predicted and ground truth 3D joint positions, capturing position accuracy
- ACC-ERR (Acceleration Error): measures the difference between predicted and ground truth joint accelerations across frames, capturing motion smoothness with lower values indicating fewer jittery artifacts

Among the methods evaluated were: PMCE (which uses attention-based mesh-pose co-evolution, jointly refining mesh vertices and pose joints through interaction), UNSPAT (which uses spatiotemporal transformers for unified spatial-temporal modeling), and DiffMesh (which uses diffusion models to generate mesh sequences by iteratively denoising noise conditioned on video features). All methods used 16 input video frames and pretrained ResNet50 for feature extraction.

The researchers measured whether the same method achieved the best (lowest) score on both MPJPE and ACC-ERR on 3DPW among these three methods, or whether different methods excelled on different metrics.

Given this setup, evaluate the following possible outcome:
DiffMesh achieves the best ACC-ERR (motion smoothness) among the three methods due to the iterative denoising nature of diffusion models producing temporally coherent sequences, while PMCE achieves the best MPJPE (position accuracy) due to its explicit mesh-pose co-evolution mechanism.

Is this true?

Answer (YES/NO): YES